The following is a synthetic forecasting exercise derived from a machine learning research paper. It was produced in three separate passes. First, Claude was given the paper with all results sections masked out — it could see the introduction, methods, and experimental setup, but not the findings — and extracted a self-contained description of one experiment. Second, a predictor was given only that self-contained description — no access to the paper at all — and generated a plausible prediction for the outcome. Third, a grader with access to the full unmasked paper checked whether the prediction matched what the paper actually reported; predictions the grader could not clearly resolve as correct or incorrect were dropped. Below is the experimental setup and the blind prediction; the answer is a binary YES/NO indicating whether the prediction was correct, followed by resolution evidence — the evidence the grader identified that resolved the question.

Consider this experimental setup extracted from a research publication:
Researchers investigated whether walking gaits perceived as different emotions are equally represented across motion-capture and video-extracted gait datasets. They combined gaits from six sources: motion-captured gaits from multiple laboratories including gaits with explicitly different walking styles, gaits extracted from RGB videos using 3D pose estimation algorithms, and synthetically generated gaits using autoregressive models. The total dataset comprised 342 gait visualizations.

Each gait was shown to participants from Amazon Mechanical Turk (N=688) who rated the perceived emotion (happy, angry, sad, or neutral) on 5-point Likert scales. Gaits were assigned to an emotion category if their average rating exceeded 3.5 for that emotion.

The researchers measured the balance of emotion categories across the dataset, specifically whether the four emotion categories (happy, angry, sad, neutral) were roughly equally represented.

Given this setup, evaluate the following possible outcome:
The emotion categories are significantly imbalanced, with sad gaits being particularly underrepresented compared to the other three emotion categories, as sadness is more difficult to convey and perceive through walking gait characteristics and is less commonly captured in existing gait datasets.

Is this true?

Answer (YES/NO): NO